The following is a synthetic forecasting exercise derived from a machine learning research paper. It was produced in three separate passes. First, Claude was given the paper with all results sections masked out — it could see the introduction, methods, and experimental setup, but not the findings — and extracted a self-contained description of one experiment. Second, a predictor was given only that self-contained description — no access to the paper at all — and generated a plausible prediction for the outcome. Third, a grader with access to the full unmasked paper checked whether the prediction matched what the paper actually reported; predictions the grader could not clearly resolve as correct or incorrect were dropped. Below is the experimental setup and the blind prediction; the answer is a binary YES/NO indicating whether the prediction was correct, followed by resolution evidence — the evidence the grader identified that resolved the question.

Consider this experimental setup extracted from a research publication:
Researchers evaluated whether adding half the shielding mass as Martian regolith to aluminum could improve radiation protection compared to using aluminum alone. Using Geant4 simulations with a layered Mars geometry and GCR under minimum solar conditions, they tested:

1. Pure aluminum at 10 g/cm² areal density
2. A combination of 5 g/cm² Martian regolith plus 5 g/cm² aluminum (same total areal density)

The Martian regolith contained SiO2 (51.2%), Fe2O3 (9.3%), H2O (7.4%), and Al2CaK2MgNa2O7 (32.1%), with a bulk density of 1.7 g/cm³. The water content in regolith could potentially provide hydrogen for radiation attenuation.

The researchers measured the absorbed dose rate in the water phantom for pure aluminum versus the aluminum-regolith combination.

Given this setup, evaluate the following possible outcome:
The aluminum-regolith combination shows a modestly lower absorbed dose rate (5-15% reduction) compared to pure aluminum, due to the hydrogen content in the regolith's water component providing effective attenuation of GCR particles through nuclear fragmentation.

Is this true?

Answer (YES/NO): NO